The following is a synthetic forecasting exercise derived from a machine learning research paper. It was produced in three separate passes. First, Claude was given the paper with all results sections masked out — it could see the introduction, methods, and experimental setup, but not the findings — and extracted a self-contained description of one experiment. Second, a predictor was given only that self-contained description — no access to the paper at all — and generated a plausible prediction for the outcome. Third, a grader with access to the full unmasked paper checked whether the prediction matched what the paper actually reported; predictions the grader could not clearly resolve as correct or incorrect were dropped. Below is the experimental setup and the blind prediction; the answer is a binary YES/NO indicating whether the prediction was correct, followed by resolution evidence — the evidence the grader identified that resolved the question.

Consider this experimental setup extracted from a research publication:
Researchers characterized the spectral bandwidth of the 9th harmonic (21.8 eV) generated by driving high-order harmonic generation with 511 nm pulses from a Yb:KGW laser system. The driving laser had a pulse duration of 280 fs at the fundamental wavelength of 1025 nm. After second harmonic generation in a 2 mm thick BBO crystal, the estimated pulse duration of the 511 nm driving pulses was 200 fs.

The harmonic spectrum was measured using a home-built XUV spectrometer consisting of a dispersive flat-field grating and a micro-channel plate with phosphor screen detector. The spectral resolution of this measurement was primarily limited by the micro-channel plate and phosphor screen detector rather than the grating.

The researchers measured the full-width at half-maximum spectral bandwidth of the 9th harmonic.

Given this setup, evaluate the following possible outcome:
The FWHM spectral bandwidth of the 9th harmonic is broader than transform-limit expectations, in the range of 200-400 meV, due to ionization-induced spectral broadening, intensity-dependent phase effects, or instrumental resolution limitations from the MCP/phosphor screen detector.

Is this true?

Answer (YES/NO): NO